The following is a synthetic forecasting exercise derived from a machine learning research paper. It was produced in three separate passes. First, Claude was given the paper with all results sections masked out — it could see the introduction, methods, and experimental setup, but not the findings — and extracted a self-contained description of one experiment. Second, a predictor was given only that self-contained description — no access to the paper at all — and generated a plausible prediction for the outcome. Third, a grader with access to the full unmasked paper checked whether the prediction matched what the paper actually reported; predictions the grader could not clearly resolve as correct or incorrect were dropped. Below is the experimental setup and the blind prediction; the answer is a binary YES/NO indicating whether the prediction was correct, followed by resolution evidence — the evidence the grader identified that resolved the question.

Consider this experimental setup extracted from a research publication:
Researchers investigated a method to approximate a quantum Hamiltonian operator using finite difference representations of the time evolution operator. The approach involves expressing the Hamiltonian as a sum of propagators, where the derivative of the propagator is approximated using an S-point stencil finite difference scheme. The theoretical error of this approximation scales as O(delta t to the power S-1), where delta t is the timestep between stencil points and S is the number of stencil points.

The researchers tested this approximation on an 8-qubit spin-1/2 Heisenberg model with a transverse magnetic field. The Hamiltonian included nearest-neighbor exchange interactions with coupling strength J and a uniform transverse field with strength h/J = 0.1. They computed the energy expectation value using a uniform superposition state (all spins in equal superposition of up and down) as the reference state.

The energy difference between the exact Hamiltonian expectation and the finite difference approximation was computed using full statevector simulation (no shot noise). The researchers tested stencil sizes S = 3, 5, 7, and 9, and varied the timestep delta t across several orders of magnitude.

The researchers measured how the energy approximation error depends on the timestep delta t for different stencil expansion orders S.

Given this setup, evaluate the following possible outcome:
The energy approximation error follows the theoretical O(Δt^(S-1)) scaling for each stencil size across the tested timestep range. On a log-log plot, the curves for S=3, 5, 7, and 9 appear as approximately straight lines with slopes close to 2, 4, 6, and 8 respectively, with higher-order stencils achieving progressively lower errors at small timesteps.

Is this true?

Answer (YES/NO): NO